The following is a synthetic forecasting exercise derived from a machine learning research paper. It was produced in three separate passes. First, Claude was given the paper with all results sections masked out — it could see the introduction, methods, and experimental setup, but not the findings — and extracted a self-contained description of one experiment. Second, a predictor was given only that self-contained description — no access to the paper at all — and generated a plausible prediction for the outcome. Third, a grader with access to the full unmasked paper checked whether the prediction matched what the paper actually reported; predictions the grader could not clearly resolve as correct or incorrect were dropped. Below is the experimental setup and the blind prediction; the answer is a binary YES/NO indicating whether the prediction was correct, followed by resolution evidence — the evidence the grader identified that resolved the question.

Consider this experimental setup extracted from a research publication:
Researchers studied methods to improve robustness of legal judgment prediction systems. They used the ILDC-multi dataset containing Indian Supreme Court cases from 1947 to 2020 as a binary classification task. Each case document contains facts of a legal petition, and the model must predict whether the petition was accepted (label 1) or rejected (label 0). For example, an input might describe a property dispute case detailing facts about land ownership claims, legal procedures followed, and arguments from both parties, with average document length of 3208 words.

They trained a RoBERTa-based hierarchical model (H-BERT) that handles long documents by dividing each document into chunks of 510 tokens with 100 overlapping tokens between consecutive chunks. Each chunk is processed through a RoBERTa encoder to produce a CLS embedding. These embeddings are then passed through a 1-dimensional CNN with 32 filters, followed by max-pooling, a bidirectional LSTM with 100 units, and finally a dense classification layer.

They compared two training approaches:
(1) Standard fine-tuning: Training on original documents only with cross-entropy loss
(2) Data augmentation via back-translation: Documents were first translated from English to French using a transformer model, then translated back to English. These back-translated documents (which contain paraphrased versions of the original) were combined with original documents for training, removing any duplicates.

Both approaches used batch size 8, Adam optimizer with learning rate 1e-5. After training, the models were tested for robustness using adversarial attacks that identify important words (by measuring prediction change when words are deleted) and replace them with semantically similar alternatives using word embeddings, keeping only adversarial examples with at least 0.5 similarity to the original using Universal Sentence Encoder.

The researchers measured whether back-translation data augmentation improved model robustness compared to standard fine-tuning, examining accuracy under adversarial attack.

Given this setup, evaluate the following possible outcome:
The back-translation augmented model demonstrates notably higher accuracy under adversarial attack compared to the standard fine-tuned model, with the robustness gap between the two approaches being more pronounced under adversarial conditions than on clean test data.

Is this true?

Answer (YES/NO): YES